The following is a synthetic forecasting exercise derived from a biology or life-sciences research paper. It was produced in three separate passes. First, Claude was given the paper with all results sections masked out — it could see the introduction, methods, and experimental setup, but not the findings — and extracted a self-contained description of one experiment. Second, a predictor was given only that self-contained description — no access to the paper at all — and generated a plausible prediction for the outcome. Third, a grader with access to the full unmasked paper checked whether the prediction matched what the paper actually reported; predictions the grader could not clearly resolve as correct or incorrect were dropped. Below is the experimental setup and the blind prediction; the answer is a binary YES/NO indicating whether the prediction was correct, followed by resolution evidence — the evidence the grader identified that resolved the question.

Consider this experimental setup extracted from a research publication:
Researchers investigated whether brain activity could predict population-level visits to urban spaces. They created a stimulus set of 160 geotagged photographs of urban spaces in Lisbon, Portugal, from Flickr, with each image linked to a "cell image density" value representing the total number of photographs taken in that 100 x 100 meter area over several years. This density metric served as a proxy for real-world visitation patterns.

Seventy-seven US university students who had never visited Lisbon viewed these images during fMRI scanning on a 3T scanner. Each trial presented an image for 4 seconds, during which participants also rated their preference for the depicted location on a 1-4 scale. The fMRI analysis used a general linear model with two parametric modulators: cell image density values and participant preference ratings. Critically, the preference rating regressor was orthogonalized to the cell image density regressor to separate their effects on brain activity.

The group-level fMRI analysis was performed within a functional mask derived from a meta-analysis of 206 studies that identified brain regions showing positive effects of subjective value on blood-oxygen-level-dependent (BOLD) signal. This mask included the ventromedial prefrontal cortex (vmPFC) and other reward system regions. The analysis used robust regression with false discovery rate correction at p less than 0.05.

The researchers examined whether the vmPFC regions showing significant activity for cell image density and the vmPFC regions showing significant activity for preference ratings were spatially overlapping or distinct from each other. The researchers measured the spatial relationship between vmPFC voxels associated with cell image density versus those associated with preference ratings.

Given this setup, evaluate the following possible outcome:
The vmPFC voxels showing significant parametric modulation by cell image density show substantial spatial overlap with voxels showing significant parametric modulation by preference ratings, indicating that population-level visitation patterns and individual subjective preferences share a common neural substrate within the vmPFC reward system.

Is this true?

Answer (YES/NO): NO